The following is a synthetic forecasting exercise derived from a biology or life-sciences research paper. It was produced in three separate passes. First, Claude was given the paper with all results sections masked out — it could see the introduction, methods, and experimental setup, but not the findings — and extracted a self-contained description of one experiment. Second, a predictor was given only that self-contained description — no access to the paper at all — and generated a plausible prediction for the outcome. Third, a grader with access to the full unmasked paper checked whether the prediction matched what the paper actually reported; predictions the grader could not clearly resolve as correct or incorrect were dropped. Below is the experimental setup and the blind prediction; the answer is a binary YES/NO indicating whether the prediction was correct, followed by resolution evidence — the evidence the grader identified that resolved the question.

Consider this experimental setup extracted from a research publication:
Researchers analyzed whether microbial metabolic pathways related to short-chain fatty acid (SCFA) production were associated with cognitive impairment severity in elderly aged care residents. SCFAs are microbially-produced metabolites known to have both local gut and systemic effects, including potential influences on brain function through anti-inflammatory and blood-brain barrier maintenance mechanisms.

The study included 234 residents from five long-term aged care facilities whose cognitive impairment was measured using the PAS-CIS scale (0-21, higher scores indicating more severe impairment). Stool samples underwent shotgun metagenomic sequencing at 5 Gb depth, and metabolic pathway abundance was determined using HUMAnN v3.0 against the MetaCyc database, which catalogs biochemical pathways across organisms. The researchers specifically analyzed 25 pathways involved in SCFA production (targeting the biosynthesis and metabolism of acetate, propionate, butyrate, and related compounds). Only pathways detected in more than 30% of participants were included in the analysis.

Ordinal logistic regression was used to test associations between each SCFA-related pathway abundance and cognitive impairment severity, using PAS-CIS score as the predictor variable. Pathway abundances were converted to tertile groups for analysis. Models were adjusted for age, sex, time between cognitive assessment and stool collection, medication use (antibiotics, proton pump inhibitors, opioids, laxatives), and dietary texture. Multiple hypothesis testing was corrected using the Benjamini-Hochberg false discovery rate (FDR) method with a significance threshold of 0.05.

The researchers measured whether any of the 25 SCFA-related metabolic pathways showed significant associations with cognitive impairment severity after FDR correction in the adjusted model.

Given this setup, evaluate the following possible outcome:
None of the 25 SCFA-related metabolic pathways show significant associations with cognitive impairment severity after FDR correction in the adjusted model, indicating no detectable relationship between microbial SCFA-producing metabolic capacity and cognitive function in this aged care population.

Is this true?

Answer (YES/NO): NO